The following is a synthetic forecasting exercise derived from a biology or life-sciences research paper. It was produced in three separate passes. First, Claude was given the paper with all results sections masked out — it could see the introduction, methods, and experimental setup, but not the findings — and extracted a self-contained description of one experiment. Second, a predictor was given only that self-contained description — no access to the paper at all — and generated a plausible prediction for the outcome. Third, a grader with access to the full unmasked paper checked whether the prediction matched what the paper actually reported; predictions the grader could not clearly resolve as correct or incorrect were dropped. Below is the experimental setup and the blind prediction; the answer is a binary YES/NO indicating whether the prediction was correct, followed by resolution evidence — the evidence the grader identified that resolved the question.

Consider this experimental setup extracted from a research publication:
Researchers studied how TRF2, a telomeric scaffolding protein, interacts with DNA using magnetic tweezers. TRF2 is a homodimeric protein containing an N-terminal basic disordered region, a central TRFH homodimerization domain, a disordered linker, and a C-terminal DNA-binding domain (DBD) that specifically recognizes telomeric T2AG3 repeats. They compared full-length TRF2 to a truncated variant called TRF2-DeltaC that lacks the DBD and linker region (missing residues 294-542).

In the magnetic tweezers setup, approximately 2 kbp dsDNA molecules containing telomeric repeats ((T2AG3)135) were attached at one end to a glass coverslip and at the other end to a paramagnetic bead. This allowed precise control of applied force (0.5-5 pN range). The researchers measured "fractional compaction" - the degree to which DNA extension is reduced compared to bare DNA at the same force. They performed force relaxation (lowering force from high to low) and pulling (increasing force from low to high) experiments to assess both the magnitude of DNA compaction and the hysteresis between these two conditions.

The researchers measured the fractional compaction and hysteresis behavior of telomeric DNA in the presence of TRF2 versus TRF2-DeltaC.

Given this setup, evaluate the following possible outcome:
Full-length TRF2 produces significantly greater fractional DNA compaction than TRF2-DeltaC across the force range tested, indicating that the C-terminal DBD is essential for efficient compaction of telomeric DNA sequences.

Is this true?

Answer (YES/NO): NO